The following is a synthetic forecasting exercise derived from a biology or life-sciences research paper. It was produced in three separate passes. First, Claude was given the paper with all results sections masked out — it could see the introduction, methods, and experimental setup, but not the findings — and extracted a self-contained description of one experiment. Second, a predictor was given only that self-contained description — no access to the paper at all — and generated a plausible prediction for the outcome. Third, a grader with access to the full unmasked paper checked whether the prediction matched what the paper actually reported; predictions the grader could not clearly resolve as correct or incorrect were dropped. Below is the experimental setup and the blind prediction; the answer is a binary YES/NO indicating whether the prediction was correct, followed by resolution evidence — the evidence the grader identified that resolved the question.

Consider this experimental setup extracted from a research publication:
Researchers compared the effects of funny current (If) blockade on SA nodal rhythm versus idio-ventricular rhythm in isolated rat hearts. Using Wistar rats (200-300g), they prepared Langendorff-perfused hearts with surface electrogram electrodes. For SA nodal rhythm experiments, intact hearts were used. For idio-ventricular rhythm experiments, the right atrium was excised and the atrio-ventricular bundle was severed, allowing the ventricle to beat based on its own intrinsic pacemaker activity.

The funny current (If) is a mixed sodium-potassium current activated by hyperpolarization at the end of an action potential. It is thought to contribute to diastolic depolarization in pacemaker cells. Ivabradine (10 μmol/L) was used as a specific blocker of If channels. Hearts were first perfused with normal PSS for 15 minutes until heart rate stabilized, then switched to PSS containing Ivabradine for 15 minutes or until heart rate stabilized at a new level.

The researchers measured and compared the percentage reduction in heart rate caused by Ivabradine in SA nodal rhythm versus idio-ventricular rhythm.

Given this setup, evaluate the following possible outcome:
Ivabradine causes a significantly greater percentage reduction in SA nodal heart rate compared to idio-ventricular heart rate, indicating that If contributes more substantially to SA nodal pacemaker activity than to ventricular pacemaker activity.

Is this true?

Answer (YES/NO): NO